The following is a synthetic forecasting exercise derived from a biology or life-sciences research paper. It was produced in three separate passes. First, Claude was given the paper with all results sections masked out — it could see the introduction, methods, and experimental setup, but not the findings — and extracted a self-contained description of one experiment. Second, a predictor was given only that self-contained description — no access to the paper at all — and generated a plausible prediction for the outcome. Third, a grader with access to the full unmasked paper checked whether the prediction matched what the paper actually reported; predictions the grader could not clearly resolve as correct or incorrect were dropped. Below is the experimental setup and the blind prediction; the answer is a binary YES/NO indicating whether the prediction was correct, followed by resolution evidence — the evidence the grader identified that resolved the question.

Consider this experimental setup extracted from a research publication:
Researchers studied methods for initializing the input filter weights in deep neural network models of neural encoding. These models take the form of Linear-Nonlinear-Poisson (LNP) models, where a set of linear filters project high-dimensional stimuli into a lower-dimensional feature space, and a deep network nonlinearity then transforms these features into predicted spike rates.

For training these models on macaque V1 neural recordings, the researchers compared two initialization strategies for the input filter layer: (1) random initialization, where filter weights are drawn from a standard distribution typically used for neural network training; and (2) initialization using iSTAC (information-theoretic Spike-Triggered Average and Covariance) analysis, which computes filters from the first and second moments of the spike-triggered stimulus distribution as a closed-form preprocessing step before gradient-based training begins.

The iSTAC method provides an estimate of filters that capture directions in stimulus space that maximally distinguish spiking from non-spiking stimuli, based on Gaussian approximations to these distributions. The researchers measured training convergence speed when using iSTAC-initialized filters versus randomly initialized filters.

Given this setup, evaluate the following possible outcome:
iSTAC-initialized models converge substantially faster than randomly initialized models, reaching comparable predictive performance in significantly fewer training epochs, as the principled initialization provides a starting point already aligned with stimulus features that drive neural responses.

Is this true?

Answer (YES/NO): YES